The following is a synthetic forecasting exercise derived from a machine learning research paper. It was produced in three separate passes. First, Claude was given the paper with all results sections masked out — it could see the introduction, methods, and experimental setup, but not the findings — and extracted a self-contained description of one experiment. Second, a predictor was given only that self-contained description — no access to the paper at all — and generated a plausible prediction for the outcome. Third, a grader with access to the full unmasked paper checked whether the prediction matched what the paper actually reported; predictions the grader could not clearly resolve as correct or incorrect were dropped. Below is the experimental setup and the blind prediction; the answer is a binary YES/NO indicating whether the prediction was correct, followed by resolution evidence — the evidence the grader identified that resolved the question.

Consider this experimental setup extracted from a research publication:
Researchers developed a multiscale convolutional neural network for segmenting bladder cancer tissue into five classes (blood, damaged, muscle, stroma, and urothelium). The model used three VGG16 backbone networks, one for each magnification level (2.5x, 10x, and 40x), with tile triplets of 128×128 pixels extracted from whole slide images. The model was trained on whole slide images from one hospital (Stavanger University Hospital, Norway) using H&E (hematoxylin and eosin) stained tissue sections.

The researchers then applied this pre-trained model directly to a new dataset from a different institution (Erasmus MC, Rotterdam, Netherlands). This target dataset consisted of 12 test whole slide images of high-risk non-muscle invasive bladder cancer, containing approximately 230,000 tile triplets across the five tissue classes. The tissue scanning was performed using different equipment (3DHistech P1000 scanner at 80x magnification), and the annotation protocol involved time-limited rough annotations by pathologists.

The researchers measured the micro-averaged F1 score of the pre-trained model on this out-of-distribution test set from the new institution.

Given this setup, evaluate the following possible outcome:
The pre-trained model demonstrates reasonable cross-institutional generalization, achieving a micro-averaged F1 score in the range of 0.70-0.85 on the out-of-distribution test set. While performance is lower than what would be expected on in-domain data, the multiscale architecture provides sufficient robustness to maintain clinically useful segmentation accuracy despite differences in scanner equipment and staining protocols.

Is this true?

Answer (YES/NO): YES